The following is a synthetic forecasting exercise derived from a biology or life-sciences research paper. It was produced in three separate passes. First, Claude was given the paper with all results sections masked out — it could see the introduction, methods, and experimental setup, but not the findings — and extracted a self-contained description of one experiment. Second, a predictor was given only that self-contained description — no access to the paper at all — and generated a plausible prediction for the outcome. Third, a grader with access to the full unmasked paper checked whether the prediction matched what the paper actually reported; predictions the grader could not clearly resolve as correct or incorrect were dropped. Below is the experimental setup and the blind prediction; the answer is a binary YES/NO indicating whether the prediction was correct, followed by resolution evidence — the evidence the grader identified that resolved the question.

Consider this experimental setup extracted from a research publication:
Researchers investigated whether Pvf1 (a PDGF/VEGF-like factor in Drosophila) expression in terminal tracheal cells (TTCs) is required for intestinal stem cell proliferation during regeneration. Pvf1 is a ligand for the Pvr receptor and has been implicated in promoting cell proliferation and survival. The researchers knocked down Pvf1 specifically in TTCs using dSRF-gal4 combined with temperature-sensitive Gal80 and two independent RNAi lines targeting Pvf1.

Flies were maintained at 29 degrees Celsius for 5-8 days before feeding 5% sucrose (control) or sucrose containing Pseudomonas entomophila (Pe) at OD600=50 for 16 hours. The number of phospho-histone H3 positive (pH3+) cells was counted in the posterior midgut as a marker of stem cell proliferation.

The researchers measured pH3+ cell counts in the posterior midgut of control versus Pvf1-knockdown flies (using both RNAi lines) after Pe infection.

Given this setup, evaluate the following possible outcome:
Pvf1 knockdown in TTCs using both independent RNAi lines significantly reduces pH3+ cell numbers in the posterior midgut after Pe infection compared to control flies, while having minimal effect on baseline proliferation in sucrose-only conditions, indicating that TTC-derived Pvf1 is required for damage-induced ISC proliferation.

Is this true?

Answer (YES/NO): YES